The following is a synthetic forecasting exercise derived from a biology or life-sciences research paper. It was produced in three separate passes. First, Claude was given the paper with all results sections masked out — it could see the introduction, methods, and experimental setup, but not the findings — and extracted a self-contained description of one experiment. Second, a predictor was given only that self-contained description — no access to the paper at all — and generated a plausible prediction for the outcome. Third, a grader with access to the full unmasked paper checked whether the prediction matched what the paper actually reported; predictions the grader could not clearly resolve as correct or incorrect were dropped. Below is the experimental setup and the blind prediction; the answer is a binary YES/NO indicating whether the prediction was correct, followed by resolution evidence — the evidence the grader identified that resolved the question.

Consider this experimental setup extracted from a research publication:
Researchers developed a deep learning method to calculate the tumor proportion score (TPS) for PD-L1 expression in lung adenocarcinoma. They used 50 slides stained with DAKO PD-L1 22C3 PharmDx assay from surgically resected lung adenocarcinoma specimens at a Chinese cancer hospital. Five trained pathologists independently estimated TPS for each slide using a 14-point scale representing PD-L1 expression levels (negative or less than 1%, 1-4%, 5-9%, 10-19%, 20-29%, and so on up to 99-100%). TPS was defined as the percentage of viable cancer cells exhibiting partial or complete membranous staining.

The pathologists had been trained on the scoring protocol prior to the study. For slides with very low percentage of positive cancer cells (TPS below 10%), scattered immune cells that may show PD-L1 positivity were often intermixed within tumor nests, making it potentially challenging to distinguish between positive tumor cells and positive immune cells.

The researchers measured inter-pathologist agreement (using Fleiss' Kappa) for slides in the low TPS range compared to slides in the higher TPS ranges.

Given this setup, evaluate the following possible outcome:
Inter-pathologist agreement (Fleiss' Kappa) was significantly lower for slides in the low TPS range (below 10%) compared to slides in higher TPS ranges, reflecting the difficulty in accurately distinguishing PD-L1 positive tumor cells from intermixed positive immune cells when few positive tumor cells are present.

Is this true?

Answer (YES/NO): YES